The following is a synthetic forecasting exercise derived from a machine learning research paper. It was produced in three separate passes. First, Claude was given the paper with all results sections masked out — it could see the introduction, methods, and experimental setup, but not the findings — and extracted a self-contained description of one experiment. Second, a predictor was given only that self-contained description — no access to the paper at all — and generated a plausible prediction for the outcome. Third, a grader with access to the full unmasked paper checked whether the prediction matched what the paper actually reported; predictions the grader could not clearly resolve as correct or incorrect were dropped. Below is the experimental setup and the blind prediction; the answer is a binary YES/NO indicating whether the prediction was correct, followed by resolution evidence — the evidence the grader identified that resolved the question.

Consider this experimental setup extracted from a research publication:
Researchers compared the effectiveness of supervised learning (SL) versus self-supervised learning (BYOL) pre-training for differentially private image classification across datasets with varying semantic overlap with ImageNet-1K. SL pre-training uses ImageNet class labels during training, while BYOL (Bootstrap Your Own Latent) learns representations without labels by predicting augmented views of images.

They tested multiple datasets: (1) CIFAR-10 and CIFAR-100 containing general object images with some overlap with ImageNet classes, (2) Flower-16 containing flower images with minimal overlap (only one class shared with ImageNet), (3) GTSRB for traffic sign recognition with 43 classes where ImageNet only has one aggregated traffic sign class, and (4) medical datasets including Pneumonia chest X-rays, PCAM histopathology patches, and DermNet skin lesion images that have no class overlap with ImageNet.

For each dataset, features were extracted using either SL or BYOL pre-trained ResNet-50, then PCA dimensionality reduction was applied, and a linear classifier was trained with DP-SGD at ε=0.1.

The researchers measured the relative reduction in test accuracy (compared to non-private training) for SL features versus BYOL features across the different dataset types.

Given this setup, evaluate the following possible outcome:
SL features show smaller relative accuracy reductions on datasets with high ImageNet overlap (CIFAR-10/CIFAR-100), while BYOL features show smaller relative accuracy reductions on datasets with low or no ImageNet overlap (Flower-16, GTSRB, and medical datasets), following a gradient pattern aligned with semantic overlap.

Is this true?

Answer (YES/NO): YES